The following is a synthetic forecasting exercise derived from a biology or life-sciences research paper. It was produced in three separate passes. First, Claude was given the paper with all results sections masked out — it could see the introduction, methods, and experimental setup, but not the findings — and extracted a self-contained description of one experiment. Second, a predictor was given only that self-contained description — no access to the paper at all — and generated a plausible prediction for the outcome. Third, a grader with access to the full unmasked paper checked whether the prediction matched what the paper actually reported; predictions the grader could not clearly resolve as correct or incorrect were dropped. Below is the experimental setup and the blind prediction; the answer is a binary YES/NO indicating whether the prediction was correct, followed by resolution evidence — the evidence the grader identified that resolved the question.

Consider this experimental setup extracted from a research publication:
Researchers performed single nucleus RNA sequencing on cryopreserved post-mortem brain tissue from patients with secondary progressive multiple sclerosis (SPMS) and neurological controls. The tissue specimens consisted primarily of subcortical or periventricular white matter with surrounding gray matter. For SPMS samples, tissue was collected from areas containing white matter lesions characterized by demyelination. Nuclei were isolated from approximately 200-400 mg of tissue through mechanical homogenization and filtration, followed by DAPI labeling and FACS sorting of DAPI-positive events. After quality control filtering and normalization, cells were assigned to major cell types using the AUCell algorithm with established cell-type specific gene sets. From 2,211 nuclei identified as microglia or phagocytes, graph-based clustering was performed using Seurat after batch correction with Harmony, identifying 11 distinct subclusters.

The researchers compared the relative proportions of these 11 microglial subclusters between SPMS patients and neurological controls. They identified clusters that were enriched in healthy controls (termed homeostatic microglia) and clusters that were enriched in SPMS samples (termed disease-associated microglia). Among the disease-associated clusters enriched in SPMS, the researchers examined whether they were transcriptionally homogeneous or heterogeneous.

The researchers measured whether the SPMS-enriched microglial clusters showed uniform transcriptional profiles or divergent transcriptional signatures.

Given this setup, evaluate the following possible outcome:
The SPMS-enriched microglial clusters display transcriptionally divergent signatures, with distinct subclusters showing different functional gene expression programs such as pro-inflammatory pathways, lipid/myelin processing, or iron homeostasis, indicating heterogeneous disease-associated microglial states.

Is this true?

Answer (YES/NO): YES